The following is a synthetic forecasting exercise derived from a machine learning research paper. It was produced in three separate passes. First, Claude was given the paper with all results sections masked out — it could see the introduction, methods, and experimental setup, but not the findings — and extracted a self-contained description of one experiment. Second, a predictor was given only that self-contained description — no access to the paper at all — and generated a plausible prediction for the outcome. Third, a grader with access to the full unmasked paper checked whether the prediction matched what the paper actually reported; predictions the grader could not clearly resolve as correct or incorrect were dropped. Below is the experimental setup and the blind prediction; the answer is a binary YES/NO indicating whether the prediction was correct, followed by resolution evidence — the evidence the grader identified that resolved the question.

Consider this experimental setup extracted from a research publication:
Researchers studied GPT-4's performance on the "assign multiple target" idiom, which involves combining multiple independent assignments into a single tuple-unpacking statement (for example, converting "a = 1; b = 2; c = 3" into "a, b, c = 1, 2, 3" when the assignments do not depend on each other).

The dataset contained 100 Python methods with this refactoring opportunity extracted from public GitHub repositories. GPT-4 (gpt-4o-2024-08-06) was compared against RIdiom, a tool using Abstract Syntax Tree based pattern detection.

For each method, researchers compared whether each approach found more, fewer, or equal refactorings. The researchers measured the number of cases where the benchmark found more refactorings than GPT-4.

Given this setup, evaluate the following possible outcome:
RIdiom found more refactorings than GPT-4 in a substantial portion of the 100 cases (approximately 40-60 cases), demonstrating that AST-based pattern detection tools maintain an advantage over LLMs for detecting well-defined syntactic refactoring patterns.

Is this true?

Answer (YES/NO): NO